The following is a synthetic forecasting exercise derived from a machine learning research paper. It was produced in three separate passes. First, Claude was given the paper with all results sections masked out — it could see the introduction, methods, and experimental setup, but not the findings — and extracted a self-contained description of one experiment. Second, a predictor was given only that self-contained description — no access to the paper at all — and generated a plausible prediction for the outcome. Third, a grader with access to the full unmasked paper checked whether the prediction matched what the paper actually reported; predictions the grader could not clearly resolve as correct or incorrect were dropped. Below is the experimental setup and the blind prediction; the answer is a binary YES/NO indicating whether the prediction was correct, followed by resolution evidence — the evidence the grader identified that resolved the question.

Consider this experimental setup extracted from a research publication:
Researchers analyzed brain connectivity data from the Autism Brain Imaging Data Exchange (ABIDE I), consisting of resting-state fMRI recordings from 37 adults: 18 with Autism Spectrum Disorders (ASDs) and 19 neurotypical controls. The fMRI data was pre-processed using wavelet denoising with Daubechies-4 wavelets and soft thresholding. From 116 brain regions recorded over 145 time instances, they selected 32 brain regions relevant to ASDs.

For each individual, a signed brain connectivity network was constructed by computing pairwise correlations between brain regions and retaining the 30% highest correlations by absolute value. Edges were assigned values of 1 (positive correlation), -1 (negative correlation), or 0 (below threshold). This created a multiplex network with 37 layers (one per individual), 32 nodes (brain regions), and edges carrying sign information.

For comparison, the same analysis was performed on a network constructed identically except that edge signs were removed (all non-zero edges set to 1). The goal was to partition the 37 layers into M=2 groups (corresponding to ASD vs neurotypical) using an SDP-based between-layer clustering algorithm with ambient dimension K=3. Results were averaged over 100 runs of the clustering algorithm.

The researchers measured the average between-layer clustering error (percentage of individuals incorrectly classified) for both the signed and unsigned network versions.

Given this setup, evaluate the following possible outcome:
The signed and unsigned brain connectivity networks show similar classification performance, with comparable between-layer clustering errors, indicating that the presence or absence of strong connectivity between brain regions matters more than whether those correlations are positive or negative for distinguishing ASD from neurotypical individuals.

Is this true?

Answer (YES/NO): NO